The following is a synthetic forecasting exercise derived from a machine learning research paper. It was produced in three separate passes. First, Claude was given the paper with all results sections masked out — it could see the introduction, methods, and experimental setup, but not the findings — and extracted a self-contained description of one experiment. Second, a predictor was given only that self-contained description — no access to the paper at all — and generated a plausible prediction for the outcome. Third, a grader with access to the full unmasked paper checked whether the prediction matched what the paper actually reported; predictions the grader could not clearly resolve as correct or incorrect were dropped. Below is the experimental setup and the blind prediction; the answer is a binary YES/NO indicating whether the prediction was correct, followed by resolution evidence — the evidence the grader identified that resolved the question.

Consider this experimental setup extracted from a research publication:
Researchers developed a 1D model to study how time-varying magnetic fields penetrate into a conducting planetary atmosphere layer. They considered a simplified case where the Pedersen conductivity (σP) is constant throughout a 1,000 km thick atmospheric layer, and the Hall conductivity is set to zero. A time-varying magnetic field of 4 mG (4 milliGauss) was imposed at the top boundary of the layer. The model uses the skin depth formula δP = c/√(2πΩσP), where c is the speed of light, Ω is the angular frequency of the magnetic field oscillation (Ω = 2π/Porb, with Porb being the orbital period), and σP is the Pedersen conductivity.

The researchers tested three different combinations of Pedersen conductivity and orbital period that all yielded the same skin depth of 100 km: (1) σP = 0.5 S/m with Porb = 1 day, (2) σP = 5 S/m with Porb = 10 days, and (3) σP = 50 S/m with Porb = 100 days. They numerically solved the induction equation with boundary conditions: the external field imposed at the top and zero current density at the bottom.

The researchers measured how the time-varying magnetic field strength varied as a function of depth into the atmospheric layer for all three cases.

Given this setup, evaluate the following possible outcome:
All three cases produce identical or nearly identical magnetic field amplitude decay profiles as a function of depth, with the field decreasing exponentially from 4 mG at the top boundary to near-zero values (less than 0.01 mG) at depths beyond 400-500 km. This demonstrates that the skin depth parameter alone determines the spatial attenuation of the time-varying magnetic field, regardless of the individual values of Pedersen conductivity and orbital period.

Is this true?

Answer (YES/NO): YES